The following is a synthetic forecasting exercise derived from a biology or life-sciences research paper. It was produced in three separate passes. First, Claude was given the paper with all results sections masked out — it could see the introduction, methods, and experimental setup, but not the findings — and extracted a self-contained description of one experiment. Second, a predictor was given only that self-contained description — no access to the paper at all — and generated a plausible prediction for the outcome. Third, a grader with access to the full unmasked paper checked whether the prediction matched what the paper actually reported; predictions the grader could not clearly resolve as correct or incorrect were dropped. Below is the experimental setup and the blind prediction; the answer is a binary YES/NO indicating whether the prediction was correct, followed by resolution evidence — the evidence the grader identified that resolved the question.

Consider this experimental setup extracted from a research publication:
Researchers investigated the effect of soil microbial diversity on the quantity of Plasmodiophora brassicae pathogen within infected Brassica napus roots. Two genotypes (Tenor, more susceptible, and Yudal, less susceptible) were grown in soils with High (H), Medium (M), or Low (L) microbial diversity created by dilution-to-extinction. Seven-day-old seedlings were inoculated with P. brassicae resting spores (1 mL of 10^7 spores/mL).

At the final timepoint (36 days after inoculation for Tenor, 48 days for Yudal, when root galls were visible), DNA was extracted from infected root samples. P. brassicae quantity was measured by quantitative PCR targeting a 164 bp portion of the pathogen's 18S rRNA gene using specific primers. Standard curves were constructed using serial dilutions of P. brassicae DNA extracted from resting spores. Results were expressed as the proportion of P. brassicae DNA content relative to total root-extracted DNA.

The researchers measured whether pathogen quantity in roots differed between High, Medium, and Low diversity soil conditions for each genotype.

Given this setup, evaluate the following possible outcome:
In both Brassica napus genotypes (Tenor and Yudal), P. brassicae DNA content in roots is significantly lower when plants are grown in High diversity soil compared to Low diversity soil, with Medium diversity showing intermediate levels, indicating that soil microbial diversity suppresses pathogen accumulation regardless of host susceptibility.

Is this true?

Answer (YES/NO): NO